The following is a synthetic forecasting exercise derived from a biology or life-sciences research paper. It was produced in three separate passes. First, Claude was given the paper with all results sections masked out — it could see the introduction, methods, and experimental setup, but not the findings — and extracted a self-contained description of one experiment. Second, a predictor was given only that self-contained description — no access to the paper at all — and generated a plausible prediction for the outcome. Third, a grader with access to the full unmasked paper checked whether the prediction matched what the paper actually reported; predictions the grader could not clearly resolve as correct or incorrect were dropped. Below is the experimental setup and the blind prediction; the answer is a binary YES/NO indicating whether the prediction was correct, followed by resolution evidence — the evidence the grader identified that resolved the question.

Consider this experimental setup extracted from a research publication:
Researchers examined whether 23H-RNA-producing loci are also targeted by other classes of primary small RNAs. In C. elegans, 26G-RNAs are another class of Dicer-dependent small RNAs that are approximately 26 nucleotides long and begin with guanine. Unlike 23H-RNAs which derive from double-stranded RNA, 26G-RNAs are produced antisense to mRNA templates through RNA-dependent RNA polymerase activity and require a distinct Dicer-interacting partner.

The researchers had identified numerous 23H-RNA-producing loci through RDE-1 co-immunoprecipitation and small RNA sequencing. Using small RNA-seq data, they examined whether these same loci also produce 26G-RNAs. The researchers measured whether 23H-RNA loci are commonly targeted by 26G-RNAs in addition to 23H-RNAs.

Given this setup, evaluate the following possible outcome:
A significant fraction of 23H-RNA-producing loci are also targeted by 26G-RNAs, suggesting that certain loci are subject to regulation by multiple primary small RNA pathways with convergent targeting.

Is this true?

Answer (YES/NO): YES